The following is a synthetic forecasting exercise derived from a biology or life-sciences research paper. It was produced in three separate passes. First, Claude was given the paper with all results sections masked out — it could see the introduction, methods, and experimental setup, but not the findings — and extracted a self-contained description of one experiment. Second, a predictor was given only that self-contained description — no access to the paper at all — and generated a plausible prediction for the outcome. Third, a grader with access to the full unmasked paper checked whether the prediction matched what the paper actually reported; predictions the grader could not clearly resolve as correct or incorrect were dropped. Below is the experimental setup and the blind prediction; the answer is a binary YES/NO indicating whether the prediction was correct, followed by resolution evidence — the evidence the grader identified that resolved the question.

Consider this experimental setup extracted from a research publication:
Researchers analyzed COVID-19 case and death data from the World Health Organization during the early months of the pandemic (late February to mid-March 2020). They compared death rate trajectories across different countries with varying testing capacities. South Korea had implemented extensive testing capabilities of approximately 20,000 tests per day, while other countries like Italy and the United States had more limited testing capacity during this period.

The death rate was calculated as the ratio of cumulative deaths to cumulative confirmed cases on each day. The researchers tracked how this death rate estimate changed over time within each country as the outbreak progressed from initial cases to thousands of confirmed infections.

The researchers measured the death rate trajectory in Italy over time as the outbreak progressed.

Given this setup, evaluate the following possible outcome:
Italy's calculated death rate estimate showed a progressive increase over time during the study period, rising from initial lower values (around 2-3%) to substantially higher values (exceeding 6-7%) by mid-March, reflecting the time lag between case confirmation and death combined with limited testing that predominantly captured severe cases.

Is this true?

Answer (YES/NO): YES